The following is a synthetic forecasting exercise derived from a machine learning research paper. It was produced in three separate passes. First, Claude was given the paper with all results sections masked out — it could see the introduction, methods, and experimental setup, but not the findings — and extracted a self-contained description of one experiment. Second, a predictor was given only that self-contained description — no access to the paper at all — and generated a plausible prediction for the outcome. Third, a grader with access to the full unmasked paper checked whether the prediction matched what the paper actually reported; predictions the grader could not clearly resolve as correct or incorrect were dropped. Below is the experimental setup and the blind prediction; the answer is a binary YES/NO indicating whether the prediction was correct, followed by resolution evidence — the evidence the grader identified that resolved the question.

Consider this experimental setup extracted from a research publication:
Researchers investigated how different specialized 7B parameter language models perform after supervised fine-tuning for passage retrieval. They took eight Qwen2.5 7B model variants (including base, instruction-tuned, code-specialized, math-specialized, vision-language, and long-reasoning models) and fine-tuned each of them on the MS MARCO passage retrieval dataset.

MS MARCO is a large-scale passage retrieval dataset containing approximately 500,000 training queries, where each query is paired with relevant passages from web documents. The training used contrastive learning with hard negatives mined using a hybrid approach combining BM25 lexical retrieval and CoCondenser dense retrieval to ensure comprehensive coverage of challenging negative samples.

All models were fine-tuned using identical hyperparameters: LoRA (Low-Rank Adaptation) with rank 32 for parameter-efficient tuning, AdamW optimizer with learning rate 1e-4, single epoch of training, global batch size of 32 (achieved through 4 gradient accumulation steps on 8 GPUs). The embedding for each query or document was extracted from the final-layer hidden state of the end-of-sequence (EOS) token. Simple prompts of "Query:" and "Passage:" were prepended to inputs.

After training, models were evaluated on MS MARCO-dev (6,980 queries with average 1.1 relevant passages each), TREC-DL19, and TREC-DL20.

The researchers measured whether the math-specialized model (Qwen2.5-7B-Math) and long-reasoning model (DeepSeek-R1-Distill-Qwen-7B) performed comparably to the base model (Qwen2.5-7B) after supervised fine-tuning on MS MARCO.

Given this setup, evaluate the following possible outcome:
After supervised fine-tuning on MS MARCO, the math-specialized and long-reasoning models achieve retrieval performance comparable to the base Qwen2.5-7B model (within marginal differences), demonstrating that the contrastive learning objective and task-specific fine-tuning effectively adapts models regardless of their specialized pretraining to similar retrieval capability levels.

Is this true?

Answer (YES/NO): NO